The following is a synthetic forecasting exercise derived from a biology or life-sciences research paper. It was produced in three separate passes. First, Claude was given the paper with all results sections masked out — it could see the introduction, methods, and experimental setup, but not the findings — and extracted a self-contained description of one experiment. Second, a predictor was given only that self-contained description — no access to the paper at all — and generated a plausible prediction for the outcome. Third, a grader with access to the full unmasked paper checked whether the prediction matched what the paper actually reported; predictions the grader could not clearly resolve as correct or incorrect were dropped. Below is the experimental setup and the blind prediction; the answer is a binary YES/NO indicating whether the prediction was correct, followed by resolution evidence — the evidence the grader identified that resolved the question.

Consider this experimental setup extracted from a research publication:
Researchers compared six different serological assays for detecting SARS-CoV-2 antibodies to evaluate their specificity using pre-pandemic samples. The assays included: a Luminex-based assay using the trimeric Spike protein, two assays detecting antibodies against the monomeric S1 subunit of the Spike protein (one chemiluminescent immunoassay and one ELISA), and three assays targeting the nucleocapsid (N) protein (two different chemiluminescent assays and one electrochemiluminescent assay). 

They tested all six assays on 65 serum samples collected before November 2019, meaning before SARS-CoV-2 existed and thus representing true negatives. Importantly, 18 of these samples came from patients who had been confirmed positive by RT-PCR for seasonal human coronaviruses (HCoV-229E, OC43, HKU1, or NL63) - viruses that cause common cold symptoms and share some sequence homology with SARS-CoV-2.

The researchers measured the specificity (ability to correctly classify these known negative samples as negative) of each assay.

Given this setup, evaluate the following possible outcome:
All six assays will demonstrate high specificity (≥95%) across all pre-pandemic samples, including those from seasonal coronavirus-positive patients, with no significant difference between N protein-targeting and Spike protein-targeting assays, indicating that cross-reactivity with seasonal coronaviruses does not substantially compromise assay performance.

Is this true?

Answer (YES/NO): YES